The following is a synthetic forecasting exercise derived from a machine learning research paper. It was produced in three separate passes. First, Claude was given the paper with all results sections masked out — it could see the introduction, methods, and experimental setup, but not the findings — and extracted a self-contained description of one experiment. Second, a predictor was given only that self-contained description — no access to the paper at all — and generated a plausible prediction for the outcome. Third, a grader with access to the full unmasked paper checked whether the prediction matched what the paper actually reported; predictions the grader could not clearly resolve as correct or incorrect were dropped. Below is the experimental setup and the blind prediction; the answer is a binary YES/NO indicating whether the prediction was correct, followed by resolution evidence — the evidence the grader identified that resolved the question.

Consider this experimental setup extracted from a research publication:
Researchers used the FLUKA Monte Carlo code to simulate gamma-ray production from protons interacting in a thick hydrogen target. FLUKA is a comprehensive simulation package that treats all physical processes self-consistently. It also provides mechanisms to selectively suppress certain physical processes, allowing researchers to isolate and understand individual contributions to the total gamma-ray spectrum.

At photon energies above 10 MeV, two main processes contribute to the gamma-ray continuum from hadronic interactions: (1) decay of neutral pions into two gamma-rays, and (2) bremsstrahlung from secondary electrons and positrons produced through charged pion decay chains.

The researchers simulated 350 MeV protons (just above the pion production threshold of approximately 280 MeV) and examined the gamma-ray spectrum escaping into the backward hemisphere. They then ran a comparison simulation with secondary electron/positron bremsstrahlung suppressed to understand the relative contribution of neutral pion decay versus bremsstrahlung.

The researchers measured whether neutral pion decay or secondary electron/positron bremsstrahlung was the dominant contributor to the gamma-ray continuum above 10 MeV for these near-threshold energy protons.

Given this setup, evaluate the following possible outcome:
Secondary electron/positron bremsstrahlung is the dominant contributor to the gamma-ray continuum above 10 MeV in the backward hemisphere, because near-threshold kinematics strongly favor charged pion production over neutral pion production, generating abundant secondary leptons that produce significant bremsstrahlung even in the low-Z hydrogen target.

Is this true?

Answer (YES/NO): NO